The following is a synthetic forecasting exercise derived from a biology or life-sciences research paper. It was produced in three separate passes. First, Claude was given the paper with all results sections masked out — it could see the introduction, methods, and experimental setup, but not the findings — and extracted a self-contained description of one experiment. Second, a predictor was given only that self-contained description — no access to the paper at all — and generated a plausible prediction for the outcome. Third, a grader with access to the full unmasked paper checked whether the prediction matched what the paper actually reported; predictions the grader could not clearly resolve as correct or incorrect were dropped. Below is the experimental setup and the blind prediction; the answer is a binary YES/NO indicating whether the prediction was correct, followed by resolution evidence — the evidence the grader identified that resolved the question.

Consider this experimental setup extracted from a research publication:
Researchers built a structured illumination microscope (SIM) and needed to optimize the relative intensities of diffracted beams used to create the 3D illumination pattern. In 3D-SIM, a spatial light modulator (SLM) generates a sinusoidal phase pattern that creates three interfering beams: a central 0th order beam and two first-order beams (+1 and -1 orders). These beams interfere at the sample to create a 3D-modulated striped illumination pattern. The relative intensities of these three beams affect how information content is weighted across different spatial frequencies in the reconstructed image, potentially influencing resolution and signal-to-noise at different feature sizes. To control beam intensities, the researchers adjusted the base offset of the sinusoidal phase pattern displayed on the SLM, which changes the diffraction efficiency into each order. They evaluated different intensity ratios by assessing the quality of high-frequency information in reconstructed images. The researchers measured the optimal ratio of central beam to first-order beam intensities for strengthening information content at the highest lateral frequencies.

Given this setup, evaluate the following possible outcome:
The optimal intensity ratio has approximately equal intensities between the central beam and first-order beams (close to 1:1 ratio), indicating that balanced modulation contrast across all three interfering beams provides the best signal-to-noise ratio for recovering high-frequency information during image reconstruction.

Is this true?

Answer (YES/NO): NO